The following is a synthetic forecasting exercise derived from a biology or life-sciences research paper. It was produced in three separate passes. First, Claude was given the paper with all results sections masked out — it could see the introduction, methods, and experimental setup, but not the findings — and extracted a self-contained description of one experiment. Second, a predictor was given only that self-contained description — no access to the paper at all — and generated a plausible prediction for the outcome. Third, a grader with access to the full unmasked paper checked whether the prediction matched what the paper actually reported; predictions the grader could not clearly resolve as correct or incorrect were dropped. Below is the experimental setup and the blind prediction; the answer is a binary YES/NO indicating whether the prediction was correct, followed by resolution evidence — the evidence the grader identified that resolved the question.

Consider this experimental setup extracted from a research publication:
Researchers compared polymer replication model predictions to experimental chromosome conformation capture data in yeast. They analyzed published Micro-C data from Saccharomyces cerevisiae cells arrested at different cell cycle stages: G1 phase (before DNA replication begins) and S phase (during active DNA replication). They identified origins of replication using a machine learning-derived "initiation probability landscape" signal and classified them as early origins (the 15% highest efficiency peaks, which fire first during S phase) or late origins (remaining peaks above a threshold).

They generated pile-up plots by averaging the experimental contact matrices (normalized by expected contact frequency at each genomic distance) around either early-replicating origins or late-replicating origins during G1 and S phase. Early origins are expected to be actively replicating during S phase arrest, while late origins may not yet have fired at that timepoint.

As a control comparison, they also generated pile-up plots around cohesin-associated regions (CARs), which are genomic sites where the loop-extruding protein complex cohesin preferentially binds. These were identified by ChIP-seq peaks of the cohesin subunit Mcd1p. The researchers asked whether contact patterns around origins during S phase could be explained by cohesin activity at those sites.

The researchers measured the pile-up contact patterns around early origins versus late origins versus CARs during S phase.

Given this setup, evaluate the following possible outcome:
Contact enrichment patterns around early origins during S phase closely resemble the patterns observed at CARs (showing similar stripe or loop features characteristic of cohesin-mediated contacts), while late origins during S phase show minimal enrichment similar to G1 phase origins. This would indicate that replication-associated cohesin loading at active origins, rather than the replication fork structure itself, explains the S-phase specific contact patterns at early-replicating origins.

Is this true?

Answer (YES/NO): NO